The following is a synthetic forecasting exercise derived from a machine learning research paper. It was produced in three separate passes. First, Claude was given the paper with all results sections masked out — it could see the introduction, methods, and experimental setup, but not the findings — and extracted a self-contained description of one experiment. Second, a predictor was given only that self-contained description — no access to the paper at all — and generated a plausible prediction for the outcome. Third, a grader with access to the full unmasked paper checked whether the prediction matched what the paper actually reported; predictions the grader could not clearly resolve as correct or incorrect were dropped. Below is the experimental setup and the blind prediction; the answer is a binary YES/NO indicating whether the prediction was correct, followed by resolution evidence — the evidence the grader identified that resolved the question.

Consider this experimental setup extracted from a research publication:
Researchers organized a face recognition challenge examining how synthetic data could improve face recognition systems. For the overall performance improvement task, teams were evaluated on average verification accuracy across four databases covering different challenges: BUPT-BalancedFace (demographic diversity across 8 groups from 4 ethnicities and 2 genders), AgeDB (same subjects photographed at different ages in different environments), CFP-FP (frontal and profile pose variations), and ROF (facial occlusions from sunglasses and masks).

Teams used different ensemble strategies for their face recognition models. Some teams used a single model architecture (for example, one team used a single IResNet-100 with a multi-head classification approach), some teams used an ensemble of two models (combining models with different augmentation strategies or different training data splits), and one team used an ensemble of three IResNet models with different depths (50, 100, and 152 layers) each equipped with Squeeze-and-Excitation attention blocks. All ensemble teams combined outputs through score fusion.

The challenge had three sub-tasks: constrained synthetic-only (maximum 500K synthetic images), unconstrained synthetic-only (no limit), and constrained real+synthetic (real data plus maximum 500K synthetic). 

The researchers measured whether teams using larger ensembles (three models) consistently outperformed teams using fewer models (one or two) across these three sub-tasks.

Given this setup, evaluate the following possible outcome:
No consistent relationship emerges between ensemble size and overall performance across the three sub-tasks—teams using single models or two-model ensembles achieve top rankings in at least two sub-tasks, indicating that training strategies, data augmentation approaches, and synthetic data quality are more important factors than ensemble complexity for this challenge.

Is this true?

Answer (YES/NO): YES